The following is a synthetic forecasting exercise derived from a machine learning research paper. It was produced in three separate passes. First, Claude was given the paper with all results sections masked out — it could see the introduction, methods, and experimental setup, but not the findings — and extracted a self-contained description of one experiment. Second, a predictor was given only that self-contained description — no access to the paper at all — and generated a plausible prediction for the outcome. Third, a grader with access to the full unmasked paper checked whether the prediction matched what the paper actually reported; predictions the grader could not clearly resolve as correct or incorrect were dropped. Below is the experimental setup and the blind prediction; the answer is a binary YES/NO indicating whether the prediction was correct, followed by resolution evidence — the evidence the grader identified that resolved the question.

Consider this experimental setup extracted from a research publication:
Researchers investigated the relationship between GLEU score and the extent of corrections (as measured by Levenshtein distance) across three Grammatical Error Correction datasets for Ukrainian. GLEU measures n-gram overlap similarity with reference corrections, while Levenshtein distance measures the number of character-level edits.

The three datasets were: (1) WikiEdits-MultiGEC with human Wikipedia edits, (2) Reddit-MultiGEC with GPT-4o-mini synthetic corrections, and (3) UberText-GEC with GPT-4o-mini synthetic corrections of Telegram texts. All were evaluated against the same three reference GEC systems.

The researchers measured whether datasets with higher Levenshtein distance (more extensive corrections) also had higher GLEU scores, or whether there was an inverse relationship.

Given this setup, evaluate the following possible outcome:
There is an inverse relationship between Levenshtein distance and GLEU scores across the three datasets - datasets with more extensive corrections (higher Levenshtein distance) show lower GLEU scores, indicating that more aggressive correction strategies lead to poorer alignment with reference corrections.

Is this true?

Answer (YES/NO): YES